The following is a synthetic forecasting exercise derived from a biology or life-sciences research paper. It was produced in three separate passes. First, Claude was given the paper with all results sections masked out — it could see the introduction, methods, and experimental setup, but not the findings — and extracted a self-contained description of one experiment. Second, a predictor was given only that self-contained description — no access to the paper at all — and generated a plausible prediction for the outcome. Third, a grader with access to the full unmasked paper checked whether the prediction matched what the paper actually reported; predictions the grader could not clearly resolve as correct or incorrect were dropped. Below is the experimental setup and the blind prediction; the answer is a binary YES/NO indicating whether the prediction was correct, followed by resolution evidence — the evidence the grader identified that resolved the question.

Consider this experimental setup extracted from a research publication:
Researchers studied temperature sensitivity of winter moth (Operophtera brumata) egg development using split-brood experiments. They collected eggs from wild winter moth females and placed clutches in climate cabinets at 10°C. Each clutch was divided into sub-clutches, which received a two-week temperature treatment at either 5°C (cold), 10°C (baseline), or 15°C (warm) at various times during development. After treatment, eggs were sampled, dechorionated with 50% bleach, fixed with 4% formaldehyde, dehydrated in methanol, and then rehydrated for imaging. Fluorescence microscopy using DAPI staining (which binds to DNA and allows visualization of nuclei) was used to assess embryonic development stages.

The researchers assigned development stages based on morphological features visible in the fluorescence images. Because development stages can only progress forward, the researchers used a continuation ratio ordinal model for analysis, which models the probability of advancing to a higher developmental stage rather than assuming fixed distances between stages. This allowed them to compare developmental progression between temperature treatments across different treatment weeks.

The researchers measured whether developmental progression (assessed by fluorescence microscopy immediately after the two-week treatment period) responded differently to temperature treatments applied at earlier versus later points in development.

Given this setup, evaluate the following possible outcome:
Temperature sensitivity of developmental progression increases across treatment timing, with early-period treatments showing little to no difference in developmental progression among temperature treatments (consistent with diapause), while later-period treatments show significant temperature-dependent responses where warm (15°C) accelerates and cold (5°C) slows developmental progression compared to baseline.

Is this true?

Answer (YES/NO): NO